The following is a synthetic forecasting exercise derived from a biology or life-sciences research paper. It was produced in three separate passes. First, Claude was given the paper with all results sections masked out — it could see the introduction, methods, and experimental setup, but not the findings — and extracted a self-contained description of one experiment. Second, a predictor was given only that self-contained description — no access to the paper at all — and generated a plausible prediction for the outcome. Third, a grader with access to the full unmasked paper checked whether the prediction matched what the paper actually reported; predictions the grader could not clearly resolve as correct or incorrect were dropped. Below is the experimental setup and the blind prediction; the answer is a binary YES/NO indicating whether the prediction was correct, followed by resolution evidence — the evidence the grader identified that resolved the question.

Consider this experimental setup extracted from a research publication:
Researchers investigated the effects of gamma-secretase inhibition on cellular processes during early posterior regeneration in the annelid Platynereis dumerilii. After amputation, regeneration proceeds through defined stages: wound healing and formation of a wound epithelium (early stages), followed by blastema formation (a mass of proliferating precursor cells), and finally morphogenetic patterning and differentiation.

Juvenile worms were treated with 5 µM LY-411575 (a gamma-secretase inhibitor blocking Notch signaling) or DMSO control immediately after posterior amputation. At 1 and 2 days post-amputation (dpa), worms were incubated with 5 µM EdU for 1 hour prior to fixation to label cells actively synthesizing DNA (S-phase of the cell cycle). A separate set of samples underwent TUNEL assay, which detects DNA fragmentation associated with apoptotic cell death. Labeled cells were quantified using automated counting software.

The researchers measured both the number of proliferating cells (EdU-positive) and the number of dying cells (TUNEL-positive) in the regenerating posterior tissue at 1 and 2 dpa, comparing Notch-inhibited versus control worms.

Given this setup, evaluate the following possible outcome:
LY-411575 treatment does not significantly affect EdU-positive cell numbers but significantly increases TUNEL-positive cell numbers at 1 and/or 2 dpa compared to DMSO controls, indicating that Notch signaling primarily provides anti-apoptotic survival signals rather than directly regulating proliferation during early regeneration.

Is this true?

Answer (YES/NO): NO